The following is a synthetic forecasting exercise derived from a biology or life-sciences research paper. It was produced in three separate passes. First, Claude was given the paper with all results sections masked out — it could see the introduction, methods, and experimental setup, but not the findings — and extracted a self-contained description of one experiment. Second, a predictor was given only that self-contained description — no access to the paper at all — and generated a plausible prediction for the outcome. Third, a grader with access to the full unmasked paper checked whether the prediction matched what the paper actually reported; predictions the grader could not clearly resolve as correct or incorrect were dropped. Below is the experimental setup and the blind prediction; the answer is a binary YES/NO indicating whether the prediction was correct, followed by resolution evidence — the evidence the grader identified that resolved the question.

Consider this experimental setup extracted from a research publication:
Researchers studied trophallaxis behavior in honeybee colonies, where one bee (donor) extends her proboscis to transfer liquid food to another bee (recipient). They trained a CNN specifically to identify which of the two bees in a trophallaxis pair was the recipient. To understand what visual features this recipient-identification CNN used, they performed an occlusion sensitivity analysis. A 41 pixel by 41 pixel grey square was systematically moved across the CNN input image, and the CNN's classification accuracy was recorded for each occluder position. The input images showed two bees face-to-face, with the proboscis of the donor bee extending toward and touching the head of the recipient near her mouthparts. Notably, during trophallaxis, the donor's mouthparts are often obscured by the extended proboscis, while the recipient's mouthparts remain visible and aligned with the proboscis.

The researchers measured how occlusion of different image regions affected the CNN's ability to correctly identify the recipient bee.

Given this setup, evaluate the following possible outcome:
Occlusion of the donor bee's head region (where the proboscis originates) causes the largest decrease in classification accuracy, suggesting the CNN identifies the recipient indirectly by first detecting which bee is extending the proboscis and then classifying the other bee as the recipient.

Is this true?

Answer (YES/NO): NO